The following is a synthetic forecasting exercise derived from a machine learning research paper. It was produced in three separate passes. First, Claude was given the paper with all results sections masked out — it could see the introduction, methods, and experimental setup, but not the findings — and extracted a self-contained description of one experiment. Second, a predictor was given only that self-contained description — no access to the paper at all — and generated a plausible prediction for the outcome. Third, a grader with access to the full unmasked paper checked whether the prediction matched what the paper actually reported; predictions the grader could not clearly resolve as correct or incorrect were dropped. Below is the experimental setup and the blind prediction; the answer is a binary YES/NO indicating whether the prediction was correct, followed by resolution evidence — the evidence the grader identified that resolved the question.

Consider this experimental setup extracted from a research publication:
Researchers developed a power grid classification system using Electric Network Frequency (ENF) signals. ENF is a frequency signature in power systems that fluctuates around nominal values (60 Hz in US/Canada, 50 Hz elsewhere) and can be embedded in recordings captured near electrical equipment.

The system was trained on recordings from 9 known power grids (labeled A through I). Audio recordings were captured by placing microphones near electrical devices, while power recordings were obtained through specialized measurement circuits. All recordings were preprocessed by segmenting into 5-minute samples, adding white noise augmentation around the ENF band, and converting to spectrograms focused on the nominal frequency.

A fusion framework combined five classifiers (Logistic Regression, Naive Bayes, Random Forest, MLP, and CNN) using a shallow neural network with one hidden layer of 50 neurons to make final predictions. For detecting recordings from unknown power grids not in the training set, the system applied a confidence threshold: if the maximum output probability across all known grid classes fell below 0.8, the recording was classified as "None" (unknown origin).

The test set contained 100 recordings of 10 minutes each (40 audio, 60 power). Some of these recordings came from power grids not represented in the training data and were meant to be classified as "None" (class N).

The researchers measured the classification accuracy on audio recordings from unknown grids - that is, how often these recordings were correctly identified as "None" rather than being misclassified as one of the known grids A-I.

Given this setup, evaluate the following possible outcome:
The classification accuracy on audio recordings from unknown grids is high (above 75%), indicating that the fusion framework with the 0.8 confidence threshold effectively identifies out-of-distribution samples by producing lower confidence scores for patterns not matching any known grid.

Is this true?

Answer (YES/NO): NO